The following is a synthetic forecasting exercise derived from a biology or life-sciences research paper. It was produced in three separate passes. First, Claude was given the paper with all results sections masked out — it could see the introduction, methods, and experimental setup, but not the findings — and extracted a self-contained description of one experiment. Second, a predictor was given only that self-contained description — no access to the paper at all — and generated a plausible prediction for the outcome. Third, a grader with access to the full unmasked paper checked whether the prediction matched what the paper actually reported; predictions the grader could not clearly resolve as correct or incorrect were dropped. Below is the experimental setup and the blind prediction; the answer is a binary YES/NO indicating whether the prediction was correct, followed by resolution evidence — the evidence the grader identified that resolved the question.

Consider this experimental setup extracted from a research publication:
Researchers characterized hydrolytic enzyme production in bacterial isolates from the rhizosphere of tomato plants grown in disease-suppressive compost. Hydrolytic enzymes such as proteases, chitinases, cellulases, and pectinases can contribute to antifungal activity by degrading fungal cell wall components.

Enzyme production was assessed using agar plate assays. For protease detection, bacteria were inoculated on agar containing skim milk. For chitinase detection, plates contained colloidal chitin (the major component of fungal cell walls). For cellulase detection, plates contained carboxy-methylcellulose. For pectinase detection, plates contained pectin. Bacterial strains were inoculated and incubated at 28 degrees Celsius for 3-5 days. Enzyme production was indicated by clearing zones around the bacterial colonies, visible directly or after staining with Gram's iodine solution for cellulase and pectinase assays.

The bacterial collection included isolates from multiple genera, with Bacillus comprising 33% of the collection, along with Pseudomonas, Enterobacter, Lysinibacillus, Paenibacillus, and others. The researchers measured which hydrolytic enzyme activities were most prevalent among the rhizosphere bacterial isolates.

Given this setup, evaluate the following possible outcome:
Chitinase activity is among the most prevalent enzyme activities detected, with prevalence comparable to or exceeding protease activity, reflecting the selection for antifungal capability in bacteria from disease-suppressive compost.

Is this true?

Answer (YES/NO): YES